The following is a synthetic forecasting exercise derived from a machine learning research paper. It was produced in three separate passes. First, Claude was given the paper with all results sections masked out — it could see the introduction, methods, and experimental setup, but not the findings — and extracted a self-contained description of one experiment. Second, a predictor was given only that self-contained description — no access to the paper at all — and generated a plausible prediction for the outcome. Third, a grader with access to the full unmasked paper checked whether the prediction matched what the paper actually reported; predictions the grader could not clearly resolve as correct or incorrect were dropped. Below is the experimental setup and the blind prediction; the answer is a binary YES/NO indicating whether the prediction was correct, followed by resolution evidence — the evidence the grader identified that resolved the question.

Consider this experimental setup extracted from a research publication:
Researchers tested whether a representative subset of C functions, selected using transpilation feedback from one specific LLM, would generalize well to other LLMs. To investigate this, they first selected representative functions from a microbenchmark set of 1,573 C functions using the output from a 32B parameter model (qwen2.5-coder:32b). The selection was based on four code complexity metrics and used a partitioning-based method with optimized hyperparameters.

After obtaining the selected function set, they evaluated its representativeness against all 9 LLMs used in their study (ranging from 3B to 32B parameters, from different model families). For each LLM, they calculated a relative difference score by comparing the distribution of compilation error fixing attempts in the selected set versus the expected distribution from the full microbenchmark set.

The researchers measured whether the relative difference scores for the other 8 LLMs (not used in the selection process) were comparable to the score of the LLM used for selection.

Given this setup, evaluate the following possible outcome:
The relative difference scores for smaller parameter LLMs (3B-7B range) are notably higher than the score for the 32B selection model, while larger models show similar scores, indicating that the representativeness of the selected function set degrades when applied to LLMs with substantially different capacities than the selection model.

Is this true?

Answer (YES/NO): NO